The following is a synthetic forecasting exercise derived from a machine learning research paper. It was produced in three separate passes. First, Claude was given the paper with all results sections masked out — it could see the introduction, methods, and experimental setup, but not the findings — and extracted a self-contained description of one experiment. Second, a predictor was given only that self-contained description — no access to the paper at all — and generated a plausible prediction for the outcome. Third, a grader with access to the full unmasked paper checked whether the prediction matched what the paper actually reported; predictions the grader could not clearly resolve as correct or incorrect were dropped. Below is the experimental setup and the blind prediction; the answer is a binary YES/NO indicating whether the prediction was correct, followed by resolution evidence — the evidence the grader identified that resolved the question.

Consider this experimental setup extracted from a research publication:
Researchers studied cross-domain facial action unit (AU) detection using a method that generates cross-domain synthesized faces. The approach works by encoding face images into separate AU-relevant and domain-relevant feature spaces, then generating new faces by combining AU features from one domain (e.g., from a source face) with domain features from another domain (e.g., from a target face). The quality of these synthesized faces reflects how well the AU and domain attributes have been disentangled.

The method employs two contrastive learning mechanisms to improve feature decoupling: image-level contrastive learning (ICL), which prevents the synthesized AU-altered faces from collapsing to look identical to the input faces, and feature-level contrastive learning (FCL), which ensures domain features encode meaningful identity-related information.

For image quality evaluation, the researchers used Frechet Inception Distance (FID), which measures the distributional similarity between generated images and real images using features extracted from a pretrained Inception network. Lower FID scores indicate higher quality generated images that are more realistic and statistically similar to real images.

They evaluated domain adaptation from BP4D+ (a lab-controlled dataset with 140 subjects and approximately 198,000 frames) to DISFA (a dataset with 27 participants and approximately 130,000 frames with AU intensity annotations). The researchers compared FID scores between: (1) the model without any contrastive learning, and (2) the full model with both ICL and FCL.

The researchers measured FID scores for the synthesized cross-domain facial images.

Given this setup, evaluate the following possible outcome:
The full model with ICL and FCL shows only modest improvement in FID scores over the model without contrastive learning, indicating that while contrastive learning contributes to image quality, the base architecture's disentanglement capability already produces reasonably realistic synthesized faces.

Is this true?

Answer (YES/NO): NO